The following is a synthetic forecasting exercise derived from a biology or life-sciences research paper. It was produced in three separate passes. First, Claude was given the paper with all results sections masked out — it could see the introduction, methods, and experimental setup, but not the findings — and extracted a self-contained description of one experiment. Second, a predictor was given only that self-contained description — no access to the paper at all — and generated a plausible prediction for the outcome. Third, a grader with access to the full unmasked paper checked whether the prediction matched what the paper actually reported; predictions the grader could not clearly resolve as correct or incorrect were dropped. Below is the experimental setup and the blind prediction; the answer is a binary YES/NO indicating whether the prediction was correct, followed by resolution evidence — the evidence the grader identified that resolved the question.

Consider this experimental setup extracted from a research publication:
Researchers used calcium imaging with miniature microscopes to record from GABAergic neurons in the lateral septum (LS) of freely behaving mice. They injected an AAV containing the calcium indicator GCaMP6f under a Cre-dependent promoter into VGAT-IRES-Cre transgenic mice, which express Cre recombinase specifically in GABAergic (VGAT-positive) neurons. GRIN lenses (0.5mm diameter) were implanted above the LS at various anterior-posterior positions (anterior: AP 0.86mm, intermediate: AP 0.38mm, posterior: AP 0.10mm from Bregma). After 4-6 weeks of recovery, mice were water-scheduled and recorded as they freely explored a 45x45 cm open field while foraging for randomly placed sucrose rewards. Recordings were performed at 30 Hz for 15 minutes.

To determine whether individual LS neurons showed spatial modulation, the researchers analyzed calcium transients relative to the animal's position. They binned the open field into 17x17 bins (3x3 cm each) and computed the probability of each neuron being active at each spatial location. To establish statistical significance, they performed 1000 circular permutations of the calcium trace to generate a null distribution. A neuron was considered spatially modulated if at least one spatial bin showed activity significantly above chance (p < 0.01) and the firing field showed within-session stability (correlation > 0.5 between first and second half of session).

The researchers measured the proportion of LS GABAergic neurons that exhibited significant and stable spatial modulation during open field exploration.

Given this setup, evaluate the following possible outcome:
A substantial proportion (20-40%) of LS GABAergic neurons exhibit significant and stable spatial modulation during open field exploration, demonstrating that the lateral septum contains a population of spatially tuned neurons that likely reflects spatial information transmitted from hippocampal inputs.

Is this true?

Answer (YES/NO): NO